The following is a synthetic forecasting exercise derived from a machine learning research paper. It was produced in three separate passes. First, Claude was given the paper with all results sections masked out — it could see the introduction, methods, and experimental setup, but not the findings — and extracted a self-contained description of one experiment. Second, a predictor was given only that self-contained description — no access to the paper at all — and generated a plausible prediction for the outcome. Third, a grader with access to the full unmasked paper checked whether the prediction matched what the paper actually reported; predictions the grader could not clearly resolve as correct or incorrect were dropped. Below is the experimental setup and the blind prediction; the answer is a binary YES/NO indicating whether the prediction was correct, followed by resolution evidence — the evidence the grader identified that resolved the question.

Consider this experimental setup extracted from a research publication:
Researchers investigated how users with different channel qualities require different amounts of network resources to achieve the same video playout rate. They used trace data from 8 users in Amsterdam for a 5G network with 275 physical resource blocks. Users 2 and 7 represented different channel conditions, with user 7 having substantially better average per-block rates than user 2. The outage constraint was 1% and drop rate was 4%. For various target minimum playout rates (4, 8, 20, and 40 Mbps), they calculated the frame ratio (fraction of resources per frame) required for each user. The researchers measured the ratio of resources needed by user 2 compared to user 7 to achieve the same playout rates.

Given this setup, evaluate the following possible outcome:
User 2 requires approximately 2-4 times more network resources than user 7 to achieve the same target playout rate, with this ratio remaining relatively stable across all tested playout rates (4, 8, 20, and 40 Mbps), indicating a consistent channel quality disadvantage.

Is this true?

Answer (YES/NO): YES